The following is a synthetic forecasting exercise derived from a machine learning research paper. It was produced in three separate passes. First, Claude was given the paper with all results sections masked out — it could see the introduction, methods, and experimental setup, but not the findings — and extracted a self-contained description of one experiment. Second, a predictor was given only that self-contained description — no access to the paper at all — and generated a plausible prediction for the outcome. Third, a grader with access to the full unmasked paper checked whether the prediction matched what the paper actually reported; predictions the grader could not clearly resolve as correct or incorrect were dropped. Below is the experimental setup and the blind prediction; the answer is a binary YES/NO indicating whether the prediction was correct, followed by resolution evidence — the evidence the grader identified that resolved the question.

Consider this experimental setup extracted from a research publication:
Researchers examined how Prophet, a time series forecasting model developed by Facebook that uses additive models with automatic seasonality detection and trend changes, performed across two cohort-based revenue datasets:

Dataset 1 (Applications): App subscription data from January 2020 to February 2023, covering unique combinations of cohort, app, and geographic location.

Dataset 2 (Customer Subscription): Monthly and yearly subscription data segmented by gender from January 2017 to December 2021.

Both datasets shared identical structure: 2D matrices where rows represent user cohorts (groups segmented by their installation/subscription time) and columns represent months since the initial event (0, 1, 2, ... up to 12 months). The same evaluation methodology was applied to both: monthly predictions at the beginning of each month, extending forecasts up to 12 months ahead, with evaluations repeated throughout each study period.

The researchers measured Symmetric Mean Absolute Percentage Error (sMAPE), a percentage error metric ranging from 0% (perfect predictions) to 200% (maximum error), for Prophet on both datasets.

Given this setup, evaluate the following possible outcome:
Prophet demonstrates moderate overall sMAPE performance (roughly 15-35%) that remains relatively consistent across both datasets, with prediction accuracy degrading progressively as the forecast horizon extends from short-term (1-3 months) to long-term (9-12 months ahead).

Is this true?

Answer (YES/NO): NO